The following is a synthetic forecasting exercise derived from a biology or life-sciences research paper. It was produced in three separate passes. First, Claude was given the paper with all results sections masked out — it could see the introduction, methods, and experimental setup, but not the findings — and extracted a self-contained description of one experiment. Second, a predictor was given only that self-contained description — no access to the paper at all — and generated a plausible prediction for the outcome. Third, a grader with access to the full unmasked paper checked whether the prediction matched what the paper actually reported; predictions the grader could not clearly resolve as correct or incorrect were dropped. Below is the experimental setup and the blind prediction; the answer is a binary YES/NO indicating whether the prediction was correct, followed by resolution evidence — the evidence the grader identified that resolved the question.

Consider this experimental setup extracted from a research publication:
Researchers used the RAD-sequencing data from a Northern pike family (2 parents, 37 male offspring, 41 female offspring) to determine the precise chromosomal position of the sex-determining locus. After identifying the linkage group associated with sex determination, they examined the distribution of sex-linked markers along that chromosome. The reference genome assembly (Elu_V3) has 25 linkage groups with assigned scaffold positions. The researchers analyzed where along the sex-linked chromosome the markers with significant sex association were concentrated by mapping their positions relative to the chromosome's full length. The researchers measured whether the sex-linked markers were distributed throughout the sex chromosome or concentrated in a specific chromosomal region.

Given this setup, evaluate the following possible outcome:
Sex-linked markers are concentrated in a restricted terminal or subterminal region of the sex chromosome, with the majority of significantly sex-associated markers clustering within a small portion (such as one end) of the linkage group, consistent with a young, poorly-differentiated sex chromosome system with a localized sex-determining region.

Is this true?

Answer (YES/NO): NO